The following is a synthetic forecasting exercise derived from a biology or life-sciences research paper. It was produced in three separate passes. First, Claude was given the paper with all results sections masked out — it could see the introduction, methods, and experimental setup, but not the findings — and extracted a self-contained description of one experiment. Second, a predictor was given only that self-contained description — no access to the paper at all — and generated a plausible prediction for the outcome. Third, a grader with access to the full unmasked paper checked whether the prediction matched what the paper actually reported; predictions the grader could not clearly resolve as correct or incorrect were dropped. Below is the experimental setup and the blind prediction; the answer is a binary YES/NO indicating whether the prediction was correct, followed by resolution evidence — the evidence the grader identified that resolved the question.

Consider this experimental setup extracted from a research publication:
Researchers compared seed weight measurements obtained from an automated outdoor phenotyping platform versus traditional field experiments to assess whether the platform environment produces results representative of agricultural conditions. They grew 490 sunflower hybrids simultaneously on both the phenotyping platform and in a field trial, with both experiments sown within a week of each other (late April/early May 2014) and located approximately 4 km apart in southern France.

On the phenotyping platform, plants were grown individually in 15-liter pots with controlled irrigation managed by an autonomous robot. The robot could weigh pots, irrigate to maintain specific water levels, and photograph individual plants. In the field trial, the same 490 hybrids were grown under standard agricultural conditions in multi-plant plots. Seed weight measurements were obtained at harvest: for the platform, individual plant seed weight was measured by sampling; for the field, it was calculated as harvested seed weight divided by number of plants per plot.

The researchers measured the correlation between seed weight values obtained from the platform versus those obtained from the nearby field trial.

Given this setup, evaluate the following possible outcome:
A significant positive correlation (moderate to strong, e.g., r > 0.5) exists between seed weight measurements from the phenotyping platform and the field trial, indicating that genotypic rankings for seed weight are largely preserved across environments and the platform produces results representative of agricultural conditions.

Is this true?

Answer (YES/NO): NO